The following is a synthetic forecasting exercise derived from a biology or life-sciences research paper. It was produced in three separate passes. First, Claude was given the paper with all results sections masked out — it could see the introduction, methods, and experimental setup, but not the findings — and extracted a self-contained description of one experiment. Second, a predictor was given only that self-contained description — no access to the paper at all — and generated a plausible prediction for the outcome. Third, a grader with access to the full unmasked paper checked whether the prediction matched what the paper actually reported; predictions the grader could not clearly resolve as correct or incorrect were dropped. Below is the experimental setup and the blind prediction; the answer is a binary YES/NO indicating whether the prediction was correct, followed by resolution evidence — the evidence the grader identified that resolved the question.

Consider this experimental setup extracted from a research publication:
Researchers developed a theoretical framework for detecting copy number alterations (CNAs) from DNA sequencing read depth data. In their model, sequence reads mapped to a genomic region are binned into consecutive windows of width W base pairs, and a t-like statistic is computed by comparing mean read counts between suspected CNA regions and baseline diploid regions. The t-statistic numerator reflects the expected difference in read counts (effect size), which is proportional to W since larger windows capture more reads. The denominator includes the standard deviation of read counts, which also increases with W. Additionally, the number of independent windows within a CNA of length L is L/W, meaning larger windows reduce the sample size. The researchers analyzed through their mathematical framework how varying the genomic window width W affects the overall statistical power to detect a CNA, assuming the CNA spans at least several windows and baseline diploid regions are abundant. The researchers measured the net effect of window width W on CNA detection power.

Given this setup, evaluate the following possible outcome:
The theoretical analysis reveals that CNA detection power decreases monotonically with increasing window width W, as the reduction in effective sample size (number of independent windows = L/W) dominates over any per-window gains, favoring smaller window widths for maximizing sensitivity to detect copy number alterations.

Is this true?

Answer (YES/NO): NO